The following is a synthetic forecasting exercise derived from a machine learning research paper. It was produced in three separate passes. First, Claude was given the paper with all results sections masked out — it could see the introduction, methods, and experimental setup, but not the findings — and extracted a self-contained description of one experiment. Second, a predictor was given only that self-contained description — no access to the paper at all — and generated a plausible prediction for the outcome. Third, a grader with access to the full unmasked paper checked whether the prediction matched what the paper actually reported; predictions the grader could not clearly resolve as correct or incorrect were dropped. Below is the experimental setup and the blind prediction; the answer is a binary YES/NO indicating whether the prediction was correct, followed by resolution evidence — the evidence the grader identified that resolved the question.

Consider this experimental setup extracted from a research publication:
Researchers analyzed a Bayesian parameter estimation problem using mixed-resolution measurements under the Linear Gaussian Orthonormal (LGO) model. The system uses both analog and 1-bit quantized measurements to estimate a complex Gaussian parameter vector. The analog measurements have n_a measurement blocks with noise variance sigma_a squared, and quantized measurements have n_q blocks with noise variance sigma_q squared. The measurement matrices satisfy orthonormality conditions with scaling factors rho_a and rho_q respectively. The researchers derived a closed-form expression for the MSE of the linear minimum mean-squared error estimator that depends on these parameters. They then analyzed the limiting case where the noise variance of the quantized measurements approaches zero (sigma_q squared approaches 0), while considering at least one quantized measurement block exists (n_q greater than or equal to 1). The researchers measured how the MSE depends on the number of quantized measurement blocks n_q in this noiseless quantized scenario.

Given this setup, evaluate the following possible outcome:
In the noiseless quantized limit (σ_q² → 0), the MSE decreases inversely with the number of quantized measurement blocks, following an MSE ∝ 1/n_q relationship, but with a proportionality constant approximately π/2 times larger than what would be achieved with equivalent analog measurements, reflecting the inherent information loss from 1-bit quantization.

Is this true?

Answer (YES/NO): NO